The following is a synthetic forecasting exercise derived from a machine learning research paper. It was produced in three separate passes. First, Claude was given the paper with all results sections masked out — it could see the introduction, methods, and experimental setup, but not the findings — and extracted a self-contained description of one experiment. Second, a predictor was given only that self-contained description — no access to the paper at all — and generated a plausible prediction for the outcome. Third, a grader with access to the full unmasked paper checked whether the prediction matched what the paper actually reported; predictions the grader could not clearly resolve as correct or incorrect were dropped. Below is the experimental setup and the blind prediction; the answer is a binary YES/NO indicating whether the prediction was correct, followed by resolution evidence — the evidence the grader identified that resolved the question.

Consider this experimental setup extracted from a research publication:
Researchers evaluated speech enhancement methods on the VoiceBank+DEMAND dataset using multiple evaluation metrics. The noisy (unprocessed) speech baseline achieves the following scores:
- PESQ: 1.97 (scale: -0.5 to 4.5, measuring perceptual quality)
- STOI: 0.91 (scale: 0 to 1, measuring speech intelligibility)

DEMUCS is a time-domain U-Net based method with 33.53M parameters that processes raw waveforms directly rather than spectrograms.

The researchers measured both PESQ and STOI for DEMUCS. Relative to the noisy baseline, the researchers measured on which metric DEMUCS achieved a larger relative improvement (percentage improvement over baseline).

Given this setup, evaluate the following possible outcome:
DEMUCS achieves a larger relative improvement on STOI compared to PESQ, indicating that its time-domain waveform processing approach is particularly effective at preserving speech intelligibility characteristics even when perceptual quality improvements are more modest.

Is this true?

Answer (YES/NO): NO